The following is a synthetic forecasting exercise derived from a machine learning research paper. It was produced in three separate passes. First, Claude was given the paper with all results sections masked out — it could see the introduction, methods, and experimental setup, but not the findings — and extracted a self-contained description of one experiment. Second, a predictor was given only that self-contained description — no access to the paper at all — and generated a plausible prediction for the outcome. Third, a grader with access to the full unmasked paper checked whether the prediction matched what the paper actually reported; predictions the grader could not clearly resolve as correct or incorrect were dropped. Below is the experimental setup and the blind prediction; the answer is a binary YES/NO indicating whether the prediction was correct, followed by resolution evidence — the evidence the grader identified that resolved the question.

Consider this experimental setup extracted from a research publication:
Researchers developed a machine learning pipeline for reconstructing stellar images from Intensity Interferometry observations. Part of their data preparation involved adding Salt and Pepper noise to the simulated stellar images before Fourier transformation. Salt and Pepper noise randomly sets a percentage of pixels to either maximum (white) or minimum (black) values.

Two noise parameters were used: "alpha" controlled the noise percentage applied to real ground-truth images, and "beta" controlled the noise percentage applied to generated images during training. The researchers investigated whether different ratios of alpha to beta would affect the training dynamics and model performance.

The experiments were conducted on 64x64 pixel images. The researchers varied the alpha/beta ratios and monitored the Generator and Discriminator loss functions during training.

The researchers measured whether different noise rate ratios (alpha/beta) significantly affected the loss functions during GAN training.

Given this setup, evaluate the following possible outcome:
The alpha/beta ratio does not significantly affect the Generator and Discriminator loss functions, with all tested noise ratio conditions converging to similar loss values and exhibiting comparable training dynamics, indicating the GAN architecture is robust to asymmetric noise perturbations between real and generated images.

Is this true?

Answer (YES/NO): YES